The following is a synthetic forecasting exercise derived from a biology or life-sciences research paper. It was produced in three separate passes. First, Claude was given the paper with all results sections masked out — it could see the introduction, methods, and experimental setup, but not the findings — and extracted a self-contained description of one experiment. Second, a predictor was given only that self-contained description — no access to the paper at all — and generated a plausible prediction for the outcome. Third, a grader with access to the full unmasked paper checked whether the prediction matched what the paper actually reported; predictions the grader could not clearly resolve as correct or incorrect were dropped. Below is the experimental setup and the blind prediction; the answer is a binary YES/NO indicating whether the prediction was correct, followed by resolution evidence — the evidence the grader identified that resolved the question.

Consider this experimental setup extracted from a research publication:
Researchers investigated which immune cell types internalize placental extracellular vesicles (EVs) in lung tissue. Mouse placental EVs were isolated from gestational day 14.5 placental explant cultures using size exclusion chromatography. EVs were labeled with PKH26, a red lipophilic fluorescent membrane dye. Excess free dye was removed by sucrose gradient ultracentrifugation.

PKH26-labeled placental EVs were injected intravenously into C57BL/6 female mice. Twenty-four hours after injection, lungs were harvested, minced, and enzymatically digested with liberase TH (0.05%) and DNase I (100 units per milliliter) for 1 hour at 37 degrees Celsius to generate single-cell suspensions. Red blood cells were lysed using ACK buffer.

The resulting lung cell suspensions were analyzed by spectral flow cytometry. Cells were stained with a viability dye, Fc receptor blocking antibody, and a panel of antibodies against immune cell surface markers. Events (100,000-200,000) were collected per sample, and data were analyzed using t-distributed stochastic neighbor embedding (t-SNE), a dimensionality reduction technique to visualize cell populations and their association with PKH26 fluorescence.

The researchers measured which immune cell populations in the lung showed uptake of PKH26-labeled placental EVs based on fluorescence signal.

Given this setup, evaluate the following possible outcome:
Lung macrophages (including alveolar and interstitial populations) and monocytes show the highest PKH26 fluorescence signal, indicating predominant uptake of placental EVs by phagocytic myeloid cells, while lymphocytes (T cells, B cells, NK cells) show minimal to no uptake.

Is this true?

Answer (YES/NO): NO